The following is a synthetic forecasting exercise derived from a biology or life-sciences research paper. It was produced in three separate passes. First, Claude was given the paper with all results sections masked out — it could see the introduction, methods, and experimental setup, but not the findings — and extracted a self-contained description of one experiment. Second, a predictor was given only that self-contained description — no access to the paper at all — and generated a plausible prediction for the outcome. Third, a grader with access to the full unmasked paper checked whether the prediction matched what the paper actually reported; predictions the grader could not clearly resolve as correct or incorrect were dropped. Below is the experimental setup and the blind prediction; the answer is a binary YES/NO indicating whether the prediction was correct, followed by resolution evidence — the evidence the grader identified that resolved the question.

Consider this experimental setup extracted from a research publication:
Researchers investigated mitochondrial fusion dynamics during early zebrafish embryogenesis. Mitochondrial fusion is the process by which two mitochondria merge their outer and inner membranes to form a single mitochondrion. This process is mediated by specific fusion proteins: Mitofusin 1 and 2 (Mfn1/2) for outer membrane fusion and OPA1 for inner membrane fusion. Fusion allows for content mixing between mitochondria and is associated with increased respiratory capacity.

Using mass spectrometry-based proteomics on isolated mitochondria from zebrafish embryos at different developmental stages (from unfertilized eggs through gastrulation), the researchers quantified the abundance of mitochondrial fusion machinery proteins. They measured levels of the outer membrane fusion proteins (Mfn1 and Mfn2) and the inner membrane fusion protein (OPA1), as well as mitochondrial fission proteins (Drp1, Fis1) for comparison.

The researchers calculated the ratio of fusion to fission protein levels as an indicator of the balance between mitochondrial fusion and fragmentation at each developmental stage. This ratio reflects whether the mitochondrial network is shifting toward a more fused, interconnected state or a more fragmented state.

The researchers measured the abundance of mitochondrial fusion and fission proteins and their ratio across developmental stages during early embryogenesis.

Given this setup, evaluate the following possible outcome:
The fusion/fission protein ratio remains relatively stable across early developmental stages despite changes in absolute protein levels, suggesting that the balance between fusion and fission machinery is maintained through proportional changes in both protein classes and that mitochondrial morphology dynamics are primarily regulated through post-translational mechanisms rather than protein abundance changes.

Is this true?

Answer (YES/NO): NO